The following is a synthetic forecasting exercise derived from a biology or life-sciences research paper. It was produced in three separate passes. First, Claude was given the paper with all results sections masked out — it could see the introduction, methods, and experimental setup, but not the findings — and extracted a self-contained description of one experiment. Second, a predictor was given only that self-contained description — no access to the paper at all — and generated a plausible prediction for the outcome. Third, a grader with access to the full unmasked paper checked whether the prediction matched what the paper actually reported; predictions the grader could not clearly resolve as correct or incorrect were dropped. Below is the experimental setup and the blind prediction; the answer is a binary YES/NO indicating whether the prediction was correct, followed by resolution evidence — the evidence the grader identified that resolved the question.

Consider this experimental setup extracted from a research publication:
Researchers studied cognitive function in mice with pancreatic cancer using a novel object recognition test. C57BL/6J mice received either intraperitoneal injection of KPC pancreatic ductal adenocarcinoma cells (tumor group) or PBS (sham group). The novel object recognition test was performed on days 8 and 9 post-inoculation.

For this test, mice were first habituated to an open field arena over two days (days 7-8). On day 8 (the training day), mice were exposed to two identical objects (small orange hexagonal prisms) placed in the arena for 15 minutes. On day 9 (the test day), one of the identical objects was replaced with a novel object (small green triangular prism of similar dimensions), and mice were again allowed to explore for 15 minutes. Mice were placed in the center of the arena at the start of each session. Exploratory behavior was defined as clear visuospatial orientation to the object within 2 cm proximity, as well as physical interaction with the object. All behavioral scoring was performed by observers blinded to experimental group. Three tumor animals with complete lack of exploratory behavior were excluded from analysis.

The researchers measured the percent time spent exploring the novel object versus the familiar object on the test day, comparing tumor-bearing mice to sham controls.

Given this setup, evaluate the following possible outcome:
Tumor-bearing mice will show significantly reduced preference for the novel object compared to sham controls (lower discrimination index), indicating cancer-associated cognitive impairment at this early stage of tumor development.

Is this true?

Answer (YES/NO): NO